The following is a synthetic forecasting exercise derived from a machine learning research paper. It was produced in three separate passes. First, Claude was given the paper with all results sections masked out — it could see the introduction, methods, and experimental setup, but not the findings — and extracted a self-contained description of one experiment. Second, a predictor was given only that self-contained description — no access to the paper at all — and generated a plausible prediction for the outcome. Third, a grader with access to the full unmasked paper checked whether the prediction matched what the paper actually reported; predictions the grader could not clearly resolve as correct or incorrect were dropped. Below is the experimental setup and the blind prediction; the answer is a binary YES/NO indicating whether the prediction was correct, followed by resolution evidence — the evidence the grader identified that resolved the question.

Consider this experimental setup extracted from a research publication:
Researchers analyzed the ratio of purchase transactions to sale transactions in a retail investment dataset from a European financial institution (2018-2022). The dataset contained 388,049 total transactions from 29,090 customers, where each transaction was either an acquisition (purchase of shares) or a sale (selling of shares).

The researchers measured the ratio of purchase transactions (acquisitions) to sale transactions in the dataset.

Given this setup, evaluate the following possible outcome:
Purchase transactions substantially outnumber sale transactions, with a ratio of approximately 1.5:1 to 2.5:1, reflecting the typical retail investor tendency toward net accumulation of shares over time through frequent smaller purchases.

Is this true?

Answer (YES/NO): NO